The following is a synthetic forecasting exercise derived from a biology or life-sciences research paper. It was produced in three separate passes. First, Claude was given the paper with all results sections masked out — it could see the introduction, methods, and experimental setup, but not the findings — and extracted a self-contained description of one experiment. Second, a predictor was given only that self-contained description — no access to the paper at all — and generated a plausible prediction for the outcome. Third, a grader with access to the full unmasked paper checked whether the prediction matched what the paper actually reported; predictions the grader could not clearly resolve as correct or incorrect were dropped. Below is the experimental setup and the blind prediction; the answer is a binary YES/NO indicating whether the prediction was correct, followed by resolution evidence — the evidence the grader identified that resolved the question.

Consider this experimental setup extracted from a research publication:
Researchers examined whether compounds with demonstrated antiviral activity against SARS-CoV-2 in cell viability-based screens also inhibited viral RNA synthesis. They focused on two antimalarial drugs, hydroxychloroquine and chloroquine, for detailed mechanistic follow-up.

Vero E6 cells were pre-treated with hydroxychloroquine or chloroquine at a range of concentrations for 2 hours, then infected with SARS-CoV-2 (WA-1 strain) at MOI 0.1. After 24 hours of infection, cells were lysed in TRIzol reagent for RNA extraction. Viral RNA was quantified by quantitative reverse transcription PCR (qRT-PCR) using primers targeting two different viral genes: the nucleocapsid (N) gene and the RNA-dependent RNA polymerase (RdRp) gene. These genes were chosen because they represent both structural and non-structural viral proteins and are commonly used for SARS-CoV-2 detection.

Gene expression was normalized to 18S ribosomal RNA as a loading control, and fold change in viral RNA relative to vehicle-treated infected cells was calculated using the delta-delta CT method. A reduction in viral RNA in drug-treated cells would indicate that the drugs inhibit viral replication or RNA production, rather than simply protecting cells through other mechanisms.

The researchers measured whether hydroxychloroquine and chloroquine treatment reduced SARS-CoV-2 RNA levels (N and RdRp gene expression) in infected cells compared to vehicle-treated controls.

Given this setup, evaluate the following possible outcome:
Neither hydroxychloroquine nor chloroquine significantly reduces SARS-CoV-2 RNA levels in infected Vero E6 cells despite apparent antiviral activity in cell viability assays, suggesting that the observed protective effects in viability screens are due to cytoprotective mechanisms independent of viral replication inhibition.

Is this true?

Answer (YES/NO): NO